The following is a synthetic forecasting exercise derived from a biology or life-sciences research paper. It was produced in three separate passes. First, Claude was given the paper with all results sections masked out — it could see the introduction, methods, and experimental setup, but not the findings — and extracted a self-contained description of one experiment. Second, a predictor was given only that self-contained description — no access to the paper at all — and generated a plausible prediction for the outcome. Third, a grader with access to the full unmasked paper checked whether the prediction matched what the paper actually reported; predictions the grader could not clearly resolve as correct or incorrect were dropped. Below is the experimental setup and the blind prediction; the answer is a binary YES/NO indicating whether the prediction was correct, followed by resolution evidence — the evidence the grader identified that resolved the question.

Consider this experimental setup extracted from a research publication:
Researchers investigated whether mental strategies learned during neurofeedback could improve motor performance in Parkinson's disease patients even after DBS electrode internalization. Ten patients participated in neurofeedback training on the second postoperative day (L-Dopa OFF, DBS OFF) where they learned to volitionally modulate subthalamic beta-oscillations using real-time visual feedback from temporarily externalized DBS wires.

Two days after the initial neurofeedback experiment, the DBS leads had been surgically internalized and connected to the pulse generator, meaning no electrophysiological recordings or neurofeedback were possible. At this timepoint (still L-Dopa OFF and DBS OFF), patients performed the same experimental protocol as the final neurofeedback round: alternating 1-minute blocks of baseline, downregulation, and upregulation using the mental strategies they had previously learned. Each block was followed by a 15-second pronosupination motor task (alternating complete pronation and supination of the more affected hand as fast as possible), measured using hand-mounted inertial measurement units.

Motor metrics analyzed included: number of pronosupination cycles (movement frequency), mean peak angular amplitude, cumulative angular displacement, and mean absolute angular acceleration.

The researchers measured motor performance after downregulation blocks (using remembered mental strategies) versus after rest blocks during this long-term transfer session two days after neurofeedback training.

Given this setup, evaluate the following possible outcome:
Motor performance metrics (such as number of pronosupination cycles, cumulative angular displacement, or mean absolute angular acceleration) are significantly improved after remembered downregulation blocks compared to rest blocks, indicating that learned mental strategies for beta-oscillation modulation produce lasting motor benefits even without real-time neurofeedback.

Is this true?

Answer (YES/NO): YES